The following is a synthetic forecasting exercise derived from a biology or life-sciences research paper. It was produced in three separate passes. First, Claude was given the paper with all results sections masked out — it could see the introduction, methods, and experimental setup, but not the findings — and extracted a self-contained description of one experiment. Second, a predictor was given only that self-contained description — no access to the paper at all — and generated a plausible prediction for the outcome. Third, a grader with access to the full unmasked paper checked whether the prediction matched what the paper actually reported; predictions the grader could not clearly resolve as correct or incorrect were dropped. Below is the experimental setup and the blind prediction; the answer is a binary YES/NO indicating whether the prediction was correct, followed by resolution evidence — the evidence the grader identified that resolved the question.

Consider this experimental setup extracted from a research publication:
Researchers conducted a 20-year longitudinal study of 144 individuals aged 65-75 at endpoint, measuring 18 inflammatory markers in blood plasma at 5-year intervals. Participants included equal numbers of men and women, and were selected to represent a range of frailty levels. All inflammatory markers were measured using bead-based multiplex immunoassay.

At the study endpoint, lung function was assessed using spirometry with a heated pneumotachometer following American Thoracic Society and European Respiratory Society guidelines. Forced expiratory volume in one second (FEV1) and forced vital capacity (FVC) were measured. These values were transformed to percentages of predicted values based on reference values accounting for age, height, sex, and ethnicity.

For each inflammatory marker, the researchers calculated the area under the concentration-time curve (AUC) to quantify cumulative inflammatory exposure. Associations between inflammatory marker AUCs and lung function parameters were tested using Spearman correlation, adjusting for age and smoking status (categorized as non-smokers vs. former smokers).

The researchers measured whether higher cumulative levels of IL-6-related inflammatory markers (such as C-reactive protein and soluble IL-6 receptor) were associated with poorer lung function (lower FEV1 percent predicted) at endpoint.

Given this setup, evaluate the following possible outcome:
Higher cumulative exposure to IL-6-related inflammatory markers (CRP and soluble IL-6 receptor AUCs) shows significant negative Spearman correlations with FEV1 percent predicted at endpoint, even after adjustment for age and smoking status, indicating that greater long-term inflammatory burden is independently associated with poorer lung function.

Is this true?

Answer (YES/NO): NO